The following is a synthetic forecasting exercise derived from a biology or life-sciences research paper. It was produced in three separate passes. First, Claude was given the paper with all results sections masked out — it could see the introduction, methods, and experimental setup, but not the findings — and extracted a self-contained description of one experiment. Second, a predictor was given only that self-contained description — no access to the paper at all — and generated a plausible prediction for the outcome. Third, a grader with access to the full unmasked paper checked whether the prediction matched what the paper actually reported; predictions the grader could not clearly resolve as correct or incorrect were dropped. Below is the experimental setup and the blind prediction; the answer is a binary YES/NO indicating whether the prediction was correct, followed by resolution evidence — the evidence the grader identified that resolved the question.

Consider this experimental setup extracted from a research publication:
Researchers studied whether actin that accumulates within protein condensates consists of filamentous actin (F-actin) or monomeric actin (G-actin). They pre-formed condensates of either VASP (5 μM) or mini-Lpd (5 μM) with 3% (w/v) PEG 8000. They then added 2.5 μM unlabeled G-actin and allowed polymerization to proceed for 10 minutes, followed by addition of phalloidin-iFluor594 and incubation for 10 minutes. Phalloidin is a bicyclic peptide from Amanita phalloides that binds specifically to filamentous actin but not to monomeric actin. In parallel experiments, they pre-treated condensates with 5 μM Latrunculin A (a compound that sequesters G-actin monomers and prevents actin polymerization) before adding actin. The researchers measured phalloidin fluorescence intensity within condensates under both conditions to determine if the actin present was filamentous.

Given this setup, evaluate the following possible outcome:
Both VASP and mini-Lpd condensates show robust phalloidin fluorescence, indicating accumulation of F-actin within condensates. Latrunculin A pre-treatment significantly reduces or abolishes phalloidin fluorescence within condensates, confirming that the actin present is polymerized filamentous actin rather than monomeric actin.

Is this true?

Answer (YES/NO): YES